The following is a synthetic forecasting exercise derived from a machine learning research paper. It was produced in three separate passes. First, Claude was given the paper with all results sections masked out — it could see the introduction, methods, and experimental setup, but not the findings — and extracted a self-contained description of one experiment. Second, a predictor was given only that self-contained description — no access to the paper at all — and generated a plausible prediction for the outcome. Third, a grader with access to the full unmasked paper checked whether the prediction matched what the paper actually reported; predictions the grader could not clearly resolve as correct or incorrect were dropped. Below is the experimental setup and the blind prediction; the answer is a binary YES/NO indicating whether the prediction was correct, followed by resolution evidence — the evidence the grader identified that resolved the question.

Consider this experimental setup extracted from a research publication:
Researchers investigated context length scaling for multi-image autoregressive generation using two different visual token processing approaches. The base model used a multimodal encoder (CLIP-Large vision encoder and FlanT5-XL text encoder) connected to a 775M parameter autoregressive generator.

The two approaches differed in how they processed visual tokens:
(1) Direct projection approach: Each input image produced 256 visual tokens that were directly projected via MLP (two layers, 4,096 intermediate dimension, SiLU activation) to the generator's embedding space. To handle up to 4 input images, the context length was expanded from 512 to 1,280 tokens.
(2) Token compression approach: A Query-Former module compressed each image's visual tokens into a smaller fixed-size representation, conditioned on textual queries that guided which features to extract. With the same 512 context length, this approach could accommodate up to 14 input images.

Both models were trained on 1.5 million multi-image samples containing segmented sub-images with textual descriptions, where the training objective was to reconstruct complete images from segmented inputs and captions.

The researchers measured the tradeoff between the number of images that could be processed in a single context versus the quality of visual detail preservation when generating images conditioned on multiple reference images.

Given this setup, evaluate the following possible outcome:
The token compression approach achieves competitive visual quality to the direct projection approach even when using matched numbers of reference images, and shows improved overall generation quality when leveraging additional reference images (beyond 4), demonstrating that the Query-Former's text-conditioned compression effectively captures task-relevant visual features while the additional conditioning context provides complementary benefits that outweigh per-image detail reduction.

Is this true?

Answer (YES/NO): NO